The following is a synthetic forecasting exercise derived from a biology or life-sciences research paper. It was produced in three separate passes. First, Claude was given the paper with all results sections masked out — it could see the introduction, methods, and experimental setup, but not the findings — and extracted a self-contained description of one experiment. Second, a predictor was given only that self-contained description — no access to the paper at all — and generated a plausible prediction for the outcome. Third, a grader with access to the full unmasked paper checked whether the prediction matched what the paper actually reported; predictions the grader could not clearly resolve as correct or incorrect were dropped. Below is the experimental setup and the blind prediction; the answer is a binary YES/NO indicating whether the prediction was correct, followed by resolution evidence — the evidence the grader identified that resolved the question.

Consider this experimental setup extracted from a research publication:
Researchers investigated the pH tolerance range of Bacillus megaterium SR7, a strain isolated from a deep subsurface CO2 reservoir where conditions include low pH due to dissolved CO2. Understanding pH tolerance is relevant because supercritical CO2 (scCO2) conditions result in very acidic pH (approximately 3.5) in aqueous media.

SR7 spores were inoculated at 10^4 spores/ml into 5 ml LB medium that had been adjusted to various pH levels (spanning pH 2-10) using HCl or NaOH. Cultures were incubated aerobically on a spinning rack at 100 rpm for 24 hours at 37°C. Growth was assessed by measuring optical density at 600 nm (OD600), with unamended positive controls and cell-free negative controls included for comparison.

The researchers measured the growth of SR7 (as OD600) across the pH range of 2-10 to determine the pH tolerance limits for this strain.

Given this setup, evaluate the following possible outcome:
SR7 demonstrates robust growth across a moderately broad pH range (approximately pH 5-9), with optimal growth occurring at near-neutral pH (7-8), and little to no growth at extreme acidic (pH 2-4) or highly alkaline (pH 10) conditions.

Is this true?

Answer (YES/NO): NO